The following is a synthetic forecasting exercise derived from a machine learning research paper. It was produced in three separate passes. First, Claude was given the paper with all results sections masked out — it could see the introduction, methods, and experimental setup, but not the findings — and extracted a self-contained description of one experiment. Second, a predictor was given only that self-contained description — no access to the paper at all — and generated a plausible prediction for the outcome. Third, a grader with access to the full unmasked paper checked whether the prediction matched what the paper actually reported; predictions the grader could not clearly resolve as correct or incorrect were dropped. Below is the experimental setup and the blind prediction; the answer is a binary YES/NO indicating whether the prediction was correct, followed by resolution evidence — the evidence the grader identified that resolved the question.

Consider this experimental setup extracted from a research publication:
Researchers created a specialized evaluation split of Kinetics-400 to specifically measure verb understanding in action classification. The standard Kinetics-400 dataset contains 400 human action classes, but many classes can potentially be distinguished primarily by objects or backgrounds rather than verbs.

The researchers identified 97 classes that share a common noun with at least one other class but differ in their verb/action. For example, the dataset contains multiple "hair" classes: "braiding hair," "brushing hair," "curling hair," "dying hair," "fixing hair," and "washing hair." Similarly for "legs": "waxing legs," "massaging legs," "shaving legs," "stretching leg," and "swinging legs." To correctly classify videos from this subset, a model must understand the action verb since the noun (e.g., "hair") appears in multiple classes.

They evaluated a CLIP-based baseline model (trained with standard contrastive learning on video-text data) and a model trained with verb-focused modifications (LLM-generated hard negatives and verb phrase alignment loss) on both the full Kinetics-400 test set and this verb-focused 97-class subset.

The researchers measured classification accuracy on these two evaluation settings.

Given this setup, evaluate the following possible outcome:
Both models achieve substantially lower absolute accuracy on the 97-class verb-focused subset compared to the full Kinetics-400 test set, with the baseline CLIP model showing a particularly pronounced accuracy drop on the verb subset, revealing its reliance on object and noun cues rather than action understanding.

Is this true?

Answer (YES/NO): NO